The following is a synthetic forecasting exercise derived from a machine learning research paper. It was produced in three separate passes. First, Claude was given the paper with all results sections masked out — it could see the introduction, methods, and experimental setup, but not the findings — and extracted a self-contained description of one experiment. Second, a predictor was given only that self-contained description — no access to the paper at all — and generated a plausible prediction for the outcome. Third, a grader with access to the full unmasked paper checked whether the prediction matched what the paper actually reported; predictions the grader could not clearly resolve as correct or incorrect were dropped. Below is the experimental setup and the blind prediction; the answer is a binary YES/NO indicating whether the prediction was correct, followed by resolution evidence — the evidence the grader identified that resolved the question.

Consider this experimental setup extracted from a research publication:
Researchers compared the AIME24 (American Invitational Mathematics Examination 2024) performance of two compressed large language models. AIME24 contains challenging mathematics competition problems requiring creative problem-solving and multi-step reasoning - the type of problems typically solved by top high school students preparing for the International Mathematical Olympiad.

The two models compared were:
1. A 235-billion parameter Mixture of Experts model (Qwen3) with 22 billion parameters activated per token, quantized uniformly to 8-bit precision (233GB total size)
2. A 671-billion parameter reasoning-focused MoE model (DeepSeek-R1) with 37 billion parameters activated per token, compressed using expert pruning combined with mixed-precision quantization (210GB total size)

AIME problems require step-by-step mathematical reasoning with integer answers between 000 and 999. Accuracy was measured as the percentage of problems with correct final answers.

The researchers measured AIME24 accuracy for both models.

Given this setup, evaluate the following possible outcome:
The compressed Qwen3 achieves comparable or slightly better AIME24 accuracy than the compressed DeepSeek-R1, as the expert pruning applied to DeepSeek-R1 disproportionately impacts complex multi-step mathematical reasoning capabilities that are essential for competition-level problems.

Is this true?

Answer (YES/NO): NO